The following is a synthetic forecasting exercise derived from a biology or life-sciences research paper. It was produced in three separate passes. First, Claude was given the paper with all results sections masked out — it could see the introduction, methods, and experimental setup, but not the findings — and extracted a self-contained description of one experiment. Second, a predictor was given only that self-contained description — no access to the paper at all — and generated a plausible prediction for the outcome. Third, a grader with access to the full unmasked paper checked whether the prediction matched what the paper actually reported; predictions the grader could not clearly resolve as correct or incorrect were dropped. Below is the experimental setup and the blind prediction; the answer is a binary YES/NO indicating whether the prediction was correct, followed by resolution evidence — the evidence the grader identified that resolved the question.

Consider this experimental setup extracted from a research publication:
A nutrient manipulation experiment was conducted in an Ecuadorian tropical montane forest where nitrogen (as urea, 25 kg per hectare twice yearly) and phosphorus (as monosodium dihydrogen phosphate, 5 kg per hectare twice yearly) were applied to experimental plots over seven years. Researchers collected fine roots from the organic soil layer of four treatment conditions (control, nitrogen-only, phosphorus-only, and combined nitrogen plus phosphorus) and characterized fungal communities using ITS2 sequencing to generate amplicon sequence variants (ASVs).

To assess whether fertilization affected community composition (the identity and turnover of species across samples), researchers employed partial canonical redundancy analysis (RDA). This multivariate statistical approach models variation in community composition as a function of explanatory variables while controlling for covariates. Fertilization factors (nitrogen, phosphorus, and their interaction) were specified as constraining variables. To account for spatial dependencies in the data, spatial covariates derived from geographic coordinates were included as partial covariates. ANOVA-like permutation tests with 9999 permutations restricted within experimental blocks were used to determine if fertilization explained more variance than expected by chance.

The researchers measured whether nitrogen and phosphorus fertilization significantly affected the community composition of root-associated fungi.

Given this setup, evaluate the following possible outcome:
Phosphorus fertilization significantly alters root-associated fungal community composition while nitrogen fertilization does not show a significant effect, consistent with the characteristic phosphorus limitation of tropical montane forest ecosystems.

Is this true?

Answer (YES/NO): NO